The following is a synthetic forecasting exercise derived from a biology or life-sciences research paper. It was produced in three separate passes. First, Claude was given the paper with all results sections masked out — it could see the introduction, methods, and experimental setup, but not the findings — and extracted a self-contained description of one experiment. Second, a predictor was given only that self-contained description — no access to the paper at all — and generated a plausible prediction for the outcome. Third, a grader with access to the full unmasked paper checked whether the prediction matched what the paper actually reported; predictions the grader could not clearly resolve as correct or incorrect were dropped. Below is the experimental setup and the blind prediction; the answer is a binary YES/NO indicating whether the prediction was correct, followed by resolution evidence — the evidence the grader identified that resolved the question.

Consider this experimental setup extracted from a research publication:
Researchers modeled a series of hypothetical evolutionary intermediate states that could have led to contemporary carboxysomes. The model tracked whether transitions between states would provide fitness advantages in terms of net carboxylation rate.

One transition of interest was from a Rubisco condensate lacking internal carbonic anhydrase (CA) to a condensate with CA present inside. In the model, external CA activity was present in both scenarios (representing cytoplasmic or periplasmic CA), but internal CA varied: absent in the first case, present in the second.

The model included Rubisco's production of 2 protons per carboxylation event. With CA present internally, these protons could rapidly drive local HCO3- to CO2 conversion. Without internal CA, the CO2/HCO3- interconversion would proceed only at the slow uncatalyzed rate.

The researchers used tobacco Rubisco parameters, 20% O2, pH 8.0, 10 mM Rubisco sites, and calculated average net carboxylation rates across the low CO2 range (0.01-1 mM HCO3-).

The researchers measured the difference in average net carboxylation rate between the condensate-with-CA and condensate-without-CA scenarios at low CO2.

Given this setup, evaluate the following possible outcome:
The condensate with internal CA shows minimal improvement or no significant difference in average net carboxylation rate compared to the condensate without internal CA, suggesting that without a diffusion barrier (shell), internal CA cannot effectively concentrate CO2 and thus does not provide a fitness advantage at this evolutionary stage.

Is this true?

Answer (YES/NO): NO